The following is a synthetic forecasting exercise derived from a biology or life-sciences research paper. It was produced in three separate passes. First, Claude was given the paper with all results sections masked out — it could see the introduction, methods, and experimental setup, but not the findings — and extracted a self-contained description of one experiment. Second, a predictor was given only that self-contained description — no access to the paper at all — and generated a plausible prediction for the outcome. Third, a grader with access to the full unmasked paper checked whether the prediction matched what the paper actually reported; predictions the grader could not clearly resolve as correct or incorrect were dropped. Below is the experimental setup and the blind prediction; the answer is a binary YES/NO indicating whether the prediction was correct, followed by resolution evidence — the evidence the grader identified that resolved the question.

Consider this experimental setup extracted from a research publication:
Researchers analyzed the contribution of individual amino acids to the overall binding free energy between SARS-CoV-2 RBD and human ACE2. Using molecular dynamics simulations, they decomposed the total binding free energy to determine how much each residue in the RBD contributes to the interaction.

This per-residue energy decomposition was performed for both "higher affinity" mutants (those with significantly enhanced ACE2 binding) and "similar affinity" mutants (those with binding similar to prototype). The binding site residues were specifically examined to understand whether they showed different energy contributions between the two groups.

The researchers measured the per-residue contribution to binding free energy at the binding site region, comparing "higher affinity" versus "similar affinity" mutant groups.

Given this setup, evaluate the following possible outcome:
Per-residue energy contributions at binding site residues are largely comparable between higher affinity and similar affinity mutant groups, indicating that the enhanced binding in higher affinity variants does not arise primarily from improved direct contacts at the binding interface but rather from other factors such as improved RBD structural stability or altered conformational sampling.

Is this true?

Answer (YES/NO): NO